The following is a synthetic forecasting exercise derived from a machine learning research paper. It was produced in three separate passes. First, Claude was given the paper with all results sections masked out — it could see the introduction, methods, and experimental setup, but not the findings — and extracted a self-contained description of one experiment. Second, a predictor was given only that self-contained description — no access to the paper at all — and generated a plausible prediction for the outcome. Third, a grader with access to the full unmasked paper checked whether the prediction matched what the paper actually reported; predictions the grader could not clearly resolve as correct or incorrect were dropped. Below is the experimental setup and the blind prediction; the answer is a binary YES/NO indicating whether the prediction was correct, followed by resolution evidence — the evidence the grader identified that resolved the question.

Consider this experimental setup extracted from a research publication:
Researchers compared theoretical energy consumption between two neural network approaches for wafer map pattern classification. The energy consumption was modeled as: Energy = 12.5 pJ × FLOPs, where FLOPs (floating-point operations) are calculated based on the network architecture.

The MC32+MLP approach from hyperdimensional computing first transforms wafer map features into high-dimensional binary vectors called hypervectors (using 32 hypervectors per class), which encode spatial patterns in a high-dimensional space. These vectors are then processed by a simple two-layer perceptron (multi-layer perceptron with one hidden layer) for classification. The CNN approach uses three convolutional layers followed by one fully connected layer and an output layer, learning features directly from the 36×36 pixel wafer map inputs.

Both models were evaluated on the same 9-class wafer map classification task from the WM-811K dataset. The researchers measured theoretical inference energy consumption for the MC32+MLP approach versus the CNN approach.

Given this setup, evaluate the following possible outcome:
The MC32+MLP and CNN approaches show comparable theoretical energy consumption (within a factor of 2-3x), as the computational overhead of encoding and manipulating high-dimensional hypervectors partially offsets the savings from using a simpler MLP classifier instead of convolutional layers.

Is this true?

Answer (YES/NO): NO